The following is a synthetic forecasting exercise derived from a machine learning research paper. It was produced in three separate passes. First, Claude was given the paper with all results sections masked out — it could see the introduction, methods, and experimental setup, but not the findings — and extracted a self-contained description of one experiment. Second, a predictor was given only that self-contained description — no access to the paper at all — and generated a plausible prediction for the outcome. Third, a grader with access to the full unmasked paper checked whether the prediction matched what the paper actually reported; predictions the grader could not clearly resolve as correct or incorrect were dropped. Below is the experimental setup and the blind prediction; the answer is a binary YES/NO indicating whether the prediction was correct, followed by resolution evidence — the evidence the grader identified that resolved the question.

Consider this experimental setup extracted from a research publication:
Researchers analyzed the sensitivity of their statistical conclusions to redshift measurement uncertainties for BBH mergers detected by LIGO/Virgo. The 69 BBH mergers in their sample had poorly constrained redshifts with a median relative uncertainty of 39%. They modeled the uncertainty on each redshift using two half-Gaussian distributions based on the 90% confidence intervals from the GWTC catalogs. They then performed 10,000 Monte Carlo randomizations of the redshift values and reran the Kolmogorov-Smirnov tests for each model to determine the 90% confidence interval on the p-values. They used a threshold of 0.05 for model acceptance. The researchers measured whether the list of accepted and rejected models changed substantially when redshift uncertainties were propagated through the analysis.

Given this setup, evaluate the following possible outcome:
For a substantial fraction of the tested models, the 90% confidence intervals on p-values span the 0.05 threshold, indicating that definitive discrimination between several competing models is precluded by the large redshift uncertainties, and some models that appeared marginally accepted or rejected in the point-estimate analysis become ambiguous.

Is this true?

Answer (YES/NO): YES